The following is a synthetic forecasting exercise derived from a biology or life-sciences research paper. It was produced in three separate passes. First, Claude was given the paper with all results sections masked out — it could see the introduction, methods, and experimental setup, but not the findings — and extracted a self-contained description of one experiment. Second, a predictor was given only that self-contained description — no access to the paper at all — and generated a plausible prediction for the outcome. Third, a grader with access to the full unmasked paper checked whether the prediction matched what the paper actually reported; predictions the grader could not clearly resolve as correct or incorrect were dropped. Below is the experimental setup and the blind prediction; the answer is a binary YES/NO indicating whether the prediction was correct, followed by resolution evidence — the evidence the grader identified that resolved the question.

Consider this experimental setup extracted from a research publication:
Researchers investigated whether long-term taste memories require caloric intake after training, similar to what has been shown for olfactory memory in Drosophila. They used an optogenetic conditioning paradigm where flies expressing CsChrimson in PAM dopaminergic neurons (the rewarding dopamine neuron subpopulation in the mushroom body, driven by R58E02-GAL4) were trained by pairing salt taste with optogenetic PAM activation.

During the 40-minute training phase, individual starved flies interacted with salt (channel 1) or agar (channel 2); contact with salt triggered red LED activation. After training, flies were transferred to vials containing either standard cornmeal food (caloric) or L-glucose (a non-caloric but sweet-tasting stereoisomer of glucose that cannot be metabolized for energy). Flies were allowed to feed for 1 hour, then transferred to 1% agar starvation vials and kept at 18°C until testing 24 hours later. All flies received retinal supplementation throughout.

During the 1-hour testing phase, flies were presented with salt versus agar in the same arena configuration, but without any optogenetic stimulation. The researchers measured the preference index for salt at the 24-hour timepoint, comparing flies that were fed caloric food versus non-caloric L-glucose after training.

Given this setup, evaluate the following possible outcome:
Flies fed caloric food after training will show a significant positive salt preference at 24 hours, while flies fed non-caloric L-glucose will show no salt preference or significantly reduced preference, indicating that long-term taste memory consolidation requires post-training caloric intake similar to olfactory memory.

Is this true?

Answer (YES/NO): YES